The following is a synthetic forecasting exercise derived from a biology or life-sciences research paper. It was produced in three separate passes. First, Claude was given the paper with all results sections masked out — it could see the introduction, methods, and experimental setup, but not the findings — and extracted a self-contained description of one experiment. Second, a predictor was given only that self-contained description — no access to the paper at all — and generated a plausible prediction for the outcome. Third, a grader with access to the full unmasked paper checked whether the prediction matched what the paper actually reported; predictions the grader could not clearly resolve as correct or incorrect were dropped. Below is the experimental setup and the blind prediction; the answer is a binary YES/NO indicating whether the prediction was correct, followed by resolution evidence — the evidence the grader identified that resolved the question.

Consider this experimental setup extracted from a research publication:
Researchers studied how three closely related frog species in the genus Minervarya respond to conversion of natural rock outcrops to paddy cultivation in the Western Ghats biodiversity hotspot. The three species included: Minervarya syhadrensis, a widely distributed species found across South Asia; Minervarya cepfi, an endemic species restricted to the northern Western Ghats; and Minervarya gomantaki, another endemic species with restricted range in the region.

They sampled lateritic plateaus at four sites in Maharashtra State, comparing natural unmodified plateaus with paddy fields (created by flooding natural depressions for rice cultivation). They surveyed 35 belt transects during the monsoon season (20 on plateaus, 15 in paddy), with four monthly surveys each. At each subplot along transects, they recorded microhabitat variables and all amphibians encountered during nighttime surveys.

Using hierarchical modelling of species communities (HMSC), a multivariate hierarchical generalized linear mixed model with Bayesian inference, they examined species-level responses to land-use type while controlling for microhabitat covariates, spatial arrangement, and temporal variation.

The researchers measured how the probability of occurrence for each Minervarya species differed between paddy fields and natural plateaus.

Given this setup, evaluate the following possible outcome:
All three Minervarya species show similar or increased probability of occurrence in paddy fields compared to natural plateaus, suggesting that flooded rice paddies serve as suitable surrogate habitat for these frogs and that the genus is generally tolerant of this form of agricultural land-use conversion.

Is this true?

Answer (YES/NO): NO